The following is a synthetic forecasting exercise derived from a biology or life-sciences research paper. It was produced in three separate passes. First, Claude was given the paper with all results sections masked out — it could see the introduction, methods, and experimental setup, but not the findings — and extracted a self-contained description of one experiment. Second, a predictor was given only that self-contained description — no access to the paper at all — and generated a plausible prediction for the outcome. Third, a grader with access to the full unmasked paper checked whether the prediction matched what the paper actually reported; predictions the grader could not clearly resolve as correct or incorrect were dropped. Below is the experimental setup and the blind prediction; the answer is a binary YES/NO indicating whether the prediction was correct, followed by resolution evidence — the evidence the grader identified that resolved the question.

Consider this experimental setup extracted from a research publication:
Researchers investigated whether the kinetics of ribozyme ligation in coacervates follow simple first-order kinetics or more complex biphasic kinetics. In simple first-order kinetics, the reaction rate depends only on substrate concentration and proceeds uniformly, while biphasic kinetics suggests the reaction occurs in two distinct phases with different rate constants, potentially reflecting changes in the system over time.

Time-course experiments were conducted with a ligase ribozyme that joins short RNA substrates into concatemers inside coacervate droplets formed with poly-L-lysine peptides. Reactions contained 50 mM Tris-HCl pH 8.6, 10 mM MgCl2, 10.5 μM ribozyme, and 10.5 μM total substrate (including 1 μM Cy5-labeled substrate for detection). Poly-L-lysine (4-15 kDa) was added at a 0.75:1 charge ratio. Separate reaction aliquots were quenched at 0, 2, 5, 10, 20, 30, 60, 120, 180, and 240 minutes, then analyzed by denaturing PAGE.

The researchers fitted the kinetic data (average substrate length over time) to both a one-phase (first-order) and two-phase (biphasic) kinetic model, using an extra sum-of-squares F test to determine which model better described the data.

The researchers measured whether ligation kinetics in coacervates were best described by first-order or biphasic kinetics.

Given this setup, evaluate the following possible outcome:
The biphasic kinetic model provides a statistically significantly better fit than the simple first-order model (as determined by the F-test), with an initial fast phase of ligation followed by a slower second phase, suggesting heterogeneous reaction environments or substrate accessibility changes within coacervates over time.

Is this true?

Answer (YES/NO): YES